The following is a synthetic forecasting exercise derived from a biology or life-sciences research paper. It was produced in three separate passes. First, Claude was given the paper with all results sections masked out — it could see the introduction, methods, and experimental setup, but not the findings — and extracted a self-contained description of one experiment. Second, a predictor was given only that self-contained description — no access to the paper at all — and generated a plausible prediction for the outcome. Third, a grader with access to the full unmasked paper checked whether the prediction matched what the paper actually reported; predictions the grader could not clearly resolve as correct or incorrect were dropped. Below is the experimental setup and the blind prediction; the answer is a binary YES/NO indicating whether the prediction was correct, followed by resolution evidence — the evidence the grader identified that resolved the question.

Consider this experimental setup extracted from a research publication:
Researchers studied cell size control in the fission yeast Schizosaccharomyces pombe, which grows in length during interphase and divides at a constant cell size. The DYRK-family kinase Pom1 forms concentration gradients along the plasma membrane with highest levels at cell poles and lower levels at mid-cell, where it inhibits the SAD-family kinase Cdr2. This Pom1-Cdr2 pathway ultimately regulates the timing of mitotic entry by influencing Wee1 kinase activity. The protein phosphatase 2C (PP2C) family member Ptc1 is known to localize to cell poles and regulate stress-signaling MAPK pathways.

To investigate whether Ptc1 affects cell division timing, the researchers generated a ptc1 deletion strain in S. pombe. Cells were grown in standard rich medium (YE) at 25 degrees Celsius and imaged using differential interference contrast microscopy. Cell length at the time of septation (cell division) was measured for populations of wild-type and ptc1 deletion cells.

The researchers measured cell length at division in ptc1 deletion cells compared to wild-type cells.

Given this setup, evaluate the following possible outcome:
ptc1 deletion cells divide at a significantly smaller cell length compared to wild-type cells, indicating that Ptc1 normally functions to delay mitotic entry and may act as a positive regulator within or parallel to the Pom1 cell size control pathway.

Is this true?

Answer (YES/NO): NO